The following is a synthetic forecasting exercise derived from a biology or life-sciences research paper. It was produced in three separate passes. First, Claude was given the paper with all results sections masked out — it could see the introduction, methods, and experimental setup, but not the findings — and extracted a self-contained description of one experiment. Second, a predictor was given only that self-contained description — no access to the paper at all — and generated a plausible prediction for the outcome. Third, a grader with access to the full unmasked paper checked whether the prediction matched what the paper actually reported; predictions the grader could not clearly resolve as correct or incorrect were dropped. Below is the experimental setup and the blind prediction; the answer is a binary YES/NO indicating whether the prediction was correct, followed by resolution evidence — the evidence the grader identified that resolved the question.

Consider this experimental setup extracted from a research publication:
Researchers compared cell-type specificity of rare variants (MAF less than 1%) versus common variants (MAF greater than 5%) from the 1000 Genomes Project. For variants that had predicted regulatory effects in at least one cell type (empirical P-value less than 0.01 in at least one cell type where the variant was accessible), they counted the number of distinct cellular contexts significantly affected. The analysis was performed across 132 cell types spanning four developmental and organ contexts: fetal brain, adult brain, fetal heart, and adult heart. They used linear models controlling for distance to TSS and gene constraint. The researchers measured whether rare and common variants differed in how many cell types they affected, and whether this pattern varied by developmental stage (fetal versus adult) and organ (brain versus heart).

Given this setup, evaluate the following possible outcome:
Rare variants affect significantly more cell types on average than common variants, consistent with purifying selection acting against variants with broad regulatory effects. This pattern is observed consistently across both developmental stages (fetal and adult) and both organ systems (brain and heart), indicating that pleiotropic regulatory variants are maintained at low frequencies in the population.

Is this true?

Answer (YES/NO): YES